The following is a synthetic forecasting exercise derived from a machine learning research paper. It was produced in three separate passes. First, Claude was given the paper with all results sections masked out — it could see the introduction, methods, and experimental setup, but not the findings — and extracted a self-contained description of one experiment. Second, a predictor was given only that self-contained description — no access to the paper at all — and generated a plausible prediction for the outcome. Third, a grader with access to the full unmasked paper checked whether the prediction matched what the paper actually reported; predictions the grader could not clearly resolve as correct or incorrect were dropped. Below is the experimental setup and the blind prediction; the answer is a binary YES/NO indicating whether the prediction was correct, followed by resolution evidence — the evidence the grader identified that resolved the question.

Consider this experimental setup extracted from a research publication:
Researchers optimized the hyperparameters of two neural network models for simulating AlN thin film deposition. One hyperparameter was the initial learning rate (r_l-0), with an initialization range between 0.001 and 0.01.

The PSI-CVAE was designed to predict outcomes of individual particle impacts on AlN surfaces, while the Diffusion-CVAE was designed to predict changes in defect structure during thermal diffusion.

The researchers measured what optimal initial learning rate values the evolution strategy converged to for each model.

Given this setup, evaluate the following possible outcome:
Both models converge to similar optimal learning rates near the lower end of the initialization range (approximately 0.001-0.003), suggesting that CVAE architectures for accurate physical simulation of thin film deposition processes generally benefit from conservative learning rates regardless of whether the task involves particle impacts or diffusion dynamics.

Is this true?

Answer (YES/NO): NO